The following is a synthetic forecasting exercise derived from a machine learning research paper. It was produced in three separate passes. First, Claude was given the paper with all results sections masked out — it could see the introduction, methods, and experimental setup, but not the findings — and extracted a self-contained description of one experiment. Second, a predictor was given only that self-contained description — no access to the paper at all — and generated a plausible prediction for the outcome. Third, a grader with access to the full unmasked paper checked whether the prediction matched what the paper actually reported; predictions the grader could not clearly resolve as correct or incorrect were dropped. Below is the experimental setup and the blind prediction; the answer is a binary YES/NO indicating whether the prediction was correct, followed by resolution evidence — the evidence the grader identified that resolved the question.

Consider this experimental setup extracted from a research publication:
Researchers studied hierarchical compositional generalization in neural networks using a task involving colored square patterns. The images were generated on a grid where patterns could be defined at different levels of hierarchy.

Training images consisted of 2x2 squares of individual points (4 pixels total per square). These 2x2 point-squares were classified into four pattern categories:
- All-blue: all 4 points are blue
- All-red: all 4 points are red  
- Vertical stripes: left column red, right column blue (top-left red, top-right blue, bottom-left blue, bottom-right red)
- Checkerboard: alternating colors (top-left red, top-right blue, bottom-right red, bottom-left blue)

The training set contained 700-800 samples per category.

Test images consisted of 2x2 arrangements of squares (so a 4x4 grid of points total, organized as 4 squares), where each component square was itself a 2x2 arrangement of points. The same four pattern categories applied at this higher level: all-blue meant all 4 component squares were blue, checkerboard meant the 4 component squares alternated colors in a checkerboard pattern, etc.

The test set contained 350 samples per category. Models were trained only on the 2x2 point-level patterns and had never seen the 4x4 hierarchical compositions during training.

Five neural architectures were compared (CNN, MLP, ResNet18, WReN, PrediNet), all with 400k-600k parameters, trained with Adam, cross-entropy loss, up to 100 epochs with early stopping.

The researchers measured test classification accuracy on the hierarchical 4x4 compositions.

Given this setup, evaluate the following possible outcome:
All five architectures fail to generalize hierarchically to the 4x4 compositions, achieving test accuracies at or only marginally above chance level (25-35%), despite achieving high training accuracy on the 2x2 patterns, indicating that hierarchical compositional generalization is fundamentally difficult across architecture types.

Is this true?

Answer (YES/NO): NO